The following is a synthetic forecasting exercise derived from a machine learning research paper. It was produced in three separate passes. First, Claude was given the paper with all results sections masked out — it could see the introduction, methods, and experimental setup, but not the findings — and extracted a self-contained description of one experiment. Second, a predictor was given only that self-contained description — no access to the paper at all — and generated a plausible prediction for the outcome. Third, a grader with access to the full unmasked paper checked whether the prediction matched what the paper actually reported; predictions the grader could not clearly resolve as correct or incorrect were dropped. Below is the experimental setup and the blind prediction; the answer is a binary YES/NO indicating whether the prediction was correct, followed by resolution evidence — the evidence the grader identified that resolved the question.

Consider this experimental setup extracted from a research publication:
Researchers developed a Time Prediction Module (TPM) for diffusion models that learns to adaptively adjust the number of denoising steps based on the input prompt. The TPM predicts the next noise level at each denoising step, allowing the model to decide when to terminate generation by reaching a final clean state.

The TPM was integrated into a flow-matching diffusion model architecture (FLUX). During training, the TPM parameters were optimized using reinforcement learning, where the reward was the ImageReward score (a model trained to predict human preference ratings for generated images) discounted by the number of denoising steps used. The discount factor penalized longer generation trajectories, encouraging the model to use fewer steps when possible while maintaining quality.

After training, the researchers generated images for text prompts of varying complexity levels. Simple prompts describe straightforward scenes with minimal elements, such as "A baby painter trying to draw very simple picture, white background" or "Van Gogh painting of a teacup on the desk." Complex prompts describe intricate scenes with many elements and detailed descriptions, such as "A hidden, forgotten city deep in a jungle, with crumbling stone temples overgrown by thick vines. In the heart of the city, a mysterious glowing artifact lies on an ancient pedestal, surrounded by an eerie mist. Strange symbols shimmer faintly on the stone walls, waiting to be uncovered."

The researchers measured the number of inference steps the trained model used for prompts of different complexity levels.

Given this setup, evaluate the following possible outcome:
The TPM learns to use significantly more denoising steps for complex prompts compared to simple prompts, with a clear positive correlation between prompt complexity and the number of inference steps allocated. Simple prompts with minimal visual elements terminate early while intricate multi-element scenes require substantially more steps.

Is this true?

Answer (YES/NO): YES